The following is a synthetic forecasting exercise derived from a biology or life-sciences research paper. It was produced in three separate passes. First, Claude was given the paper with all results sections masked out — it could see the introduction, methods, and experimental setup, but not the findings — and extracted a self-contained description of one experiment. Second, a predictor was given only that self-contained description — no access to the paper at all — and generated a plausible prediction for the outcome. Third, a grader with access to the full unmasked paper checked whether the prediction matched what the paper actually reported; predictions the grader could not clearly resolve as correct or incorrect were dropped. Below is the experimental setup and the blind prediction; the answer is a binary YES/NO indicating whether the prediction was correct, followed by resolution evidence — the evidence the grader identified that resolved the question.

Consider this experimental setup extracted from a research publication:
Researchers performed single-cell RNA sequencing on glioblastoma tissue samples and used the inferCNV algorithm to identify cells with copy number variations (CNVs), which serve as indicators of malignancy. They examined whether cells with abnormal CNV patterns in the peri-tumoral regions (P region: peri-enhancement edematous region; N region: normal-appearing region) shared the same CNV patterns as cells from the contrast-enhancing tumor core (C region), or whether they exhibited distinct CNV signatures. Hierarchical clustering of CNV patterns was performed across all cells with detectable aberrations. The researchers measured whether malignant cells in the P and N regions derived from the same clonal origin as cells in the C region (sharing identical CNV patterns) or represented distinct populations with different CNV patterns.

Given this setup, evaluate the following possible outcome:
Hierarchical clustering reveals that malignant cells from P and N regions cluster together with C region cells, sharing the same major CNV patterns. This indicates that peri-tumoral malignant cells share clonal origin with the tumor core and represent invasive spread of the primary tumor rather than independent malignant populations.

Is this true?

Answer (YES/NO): NO